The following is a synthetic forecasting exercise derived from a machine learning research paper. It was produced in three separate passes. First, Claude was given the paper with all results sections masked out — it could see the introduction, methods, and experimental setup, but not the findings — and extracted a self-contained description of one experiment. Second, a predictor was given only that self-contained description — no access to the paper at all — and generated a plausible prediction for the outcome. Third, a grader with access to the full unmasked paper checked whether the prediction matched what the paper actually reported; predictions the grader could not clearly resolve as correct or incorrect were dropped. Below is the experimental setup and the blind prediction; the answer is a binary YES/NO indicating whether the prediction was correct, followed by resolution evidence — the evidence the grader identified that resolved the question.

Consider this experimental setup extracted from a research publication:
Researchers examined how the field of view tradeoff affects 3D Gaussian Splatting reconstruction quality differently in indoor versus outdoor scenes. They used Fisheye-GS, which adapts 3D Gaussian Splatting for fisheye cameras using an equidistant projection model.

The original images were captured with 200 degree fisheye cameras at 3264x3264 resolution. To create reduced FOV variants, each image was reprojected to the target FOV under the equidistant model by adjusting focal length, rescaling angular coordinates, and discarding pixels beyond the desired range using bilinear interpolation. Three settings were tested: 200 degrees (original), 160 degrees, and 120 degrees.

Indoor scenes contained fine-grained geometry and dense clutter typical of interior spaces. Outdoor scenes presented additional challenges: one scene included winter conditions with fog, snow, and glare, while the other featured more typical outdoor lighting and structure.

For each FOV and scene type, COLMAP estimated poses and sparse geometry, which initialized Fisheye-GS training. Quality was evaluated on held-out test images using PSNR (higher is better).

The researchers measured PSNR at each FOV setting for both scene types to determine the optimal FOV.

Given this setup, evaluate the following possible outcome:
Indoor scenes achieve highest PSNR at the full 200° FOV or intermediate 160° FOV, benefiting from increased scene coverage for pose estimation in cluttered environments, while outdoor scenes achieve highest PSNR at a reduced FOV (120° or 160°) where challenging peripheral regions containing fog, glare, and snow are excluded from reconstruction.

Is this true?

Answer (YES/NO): NO